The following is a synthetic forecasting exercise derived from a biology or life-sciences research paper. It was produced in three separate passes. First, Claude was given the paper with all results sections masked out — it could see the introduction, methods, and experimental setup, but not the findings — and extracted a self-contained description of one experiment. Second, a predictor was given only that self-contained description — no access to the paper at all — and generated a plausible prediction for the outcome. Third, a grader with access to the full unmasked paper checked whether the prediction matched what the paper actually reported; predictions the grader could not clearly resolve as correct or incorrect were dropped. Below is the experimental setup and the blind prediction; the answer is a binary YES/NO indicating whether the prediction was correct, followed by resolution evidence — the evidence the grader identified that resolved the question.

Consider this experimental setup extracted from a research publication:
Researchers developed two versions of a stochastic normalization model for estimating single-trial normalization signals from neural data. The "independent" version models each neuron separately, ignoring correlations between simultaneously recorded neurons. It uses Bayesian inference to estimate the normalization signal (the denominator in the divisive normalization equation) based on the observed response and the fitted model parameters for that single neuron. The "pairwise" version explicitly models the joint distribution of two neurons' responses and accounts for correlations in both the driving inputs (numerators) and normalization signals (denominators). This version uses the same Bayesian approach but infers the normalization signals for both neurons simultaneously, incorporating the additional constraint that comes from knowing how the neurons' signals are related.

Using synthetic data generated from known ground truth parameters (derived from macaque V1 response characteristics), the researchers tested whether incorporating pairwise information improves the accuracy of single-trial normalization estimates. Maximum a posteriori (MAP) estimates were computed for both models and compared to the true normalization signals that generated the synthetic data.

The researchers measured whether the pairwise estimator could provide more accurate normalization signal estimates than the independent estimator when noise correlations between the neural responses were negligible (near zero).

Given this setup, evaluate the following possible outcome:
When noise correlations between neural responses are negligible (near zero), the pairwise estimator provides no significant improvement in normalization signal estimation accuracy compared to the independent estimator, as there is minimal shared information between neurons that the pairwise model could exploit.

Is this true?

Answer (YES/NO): NO